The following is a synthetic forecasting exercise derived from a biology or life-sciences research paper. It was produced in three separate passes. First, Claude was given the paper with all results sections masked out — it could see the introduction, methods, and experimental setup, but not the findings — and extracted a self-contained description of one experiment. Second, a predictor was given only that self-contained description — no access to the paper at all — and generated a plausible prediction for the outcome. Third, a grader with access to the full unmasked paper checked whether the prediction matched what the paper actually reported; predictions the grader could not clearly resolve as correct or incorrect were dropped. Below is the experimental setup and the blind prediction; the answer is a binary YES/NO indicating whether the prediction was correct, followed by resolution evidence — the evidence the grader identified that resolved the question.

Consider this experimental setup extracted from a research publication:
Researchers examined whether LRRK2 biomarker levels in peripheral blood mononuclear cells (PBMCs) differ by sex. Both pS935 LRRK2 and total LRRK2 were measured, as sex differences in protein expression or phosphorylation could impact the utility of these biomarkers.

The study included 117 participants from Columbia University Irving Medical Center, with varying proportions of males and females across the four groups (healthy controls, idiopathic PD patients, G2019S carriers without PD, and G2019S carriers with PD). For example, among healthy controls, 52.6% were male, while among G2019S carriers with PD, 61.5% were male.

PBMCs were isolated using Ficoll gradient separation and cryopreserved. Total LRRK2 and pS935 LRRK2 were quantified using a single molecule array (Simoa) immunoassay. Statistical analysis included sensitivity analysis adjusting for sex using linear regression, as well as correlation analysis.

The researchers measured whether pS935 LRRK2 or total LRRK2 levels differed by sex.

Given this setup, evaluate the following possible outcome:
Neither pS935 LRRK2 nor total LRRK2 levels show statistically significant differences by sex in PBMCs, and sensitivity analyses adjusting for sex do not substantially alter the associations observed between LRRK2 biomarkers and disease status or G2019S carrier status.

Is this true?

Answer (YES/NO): YES